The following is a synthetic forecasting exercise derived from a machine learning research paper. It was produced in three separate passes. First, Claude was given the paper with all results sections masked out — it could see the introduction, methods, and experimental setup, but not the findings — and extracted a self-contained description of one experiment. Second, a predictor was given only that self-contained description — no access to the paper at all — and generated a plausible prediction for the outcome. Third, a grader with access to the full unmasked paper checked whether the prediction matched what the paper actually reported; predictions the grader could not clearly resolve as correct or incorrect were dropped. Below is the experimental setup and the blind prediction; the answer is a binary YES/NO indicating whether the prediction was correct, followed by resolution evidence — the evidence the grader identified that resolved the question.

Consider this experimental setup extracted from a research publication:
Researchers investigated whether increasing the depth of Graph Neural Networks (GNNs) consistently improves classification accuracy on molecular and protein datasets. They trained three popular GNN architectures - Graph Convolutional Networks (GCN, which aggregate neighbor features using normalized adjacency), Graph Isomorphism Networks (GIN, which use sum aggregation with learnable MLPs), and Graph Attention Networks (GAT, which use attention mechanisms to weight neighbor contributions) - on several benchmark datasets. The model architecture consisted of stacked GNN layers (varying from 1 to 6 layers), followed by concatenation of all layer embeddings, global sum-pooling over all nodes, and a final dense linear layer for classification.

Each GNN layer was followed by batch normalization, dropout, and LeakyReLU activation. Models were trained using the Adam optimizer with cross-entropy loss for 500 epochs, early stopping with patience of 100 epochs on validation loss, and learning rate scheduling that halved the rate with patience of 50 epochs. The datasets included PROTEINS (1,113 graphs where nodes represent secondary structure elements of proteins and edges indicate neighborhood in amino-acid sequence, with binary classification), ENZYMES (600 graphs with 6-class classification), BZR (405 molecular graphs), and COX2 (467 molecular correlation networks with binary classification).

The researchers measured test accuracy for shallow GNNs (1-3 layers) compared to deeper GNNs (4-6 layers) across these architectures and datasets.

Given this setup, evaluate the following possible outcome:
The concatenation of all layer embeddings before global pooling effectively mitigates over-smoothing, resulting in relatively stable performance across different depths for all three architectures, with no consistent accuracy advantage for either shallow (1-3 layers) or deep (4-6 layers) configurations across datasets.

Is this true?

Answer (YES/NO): YES